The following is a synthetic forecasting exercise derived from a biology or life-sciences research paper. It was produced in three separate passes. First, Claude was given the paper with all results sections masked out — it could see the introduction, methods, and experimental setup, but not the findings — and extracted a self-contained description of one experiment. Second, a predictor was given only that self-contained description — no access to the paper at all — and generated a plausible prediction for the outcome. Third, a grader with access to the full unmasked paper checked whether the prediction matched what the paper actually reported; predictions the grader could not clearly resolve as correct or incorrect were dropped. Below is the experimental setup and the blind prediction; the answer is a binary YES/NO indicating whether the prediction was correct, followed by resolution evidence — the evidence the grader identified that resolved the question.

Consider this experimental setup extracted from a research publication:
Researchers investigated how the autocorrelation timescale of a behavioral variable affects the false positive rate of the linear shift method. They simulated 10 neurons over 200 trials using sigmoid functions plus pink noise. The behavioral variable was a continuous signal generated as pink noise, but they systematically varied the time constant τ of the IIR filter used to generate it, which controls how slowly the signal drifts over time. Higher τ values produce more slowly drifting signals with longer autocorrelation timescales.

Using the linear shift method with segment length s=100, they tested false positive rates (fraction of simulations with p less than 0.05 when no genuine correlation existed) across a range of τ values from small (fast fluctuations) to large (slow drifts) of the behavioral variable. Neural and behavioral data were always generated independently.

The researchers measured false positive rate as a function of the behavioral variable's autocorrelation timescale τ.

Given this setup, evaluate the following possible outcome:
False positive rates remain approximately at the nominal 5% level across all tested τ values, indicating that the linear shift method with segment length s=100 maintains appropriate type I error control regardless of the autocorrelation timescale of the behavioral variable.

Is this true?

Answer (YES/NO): NO